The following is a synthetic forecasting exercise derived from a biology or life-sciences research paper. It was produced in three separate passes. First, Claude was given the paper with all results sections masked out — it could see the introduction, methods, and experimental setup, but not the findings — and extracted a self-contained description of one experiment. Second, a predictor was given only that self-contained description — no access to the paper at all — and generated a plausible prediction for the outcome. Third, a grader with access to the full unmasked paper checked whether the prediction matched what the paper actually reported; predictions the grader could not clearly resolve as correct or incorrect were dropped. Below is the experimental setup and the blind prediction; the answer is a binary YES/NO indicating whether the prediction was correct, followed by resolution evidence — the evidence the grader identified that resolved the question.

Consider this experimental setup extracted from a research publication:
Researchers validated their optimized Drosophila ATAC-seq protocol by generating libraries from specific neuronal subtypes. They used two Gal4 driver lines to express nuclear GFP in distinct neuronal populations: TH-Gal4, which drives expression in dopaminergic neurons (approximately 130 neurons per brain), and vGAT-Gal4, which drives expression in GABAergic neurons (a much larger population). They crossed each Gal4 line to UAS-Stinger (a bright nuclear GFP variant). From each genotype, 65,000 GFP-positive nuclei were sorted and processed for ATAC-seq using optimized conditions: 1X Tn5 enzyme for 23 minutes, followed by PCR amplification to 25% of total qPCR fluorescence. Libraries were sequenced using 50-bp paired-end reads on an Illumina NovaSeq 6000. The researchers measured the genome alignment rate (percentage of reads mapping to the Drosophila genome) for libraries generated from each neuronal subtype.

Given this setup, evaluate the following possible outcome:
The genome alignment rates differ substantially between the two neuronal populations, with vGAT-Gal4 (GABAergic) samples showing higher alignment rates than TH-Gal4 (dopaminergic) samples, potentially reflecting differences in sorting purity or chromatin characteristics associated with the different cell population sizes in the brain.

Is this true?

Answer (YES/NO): YES